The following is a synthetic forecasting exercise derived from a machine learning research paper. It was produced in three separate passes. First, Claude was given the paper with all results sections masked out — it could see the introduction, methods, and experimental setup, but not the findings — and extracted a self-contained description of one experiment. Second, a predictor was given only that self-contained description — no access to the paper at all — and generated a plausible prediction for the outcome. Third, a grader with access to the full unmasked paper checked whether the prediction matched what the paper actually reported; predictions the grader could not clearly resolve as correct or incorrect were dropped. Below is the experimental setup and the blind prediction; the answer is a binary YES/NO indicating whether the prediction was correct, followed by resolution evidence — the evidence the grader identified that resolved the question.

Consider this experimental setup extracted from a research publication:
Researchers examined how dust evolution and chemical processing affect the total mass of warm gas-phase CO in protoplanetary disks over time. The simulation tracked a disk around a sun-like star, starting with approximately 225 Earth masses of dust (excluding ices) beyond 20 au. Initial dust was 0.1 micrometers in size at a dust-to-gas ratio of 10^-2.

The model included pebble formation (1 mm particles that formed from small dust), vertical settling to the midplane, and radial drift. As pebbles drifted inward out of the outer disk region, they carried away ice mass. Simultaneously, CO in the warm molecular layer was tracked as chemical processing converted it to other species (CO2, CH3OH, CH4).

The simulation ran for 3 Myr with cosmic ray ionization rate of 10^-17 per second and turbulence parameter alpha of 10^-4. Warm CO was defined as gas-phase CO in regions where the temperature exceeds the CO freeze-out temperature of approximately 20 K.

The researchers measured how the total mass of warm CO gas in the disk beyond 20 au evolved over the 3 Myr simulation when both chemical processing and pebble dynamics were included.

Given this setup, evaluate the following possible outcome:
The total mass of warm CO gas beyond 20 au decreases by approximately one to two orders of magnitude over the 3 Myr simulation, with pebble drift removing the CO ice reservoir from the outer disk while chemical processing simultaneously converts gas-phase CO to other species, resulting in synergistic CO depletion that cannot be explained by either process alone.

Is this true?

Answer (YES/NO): YES